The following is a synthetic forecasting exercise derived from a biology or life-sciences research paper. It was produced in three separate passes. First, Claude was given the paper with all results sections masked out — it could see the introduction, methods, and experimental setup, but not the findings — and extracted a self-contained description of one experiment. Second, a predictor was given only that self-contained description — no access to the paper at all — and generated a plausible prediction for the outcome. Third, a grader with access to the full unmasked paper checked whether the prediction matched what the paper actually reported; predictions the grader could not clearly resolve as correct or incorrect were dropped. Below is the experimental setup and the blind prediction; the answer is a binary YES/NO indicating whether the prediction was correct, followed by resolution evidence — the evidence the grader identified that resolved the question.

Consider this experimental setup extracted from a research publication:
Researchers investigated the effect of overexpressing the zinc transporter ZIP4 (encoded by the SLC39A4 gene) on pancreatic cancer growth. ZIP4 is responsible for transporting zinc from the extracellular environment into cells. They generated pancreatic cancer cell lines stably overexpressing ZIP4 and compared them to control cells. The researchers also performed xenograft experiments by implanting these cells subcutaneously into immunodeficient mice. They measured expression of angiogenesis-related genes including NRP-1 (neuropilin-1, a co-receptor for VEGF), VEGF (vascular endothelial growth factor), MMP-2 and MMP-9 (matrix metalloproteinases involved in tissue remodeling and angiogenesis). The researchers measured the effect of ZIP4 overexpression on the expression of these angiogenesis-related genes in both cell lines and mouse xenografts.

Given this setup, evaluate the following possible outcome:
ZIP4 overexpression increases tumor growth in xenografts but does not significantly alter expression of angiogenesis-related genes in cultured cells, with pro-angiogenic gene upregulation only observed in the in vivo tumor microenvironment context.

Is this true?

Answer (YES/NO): NO